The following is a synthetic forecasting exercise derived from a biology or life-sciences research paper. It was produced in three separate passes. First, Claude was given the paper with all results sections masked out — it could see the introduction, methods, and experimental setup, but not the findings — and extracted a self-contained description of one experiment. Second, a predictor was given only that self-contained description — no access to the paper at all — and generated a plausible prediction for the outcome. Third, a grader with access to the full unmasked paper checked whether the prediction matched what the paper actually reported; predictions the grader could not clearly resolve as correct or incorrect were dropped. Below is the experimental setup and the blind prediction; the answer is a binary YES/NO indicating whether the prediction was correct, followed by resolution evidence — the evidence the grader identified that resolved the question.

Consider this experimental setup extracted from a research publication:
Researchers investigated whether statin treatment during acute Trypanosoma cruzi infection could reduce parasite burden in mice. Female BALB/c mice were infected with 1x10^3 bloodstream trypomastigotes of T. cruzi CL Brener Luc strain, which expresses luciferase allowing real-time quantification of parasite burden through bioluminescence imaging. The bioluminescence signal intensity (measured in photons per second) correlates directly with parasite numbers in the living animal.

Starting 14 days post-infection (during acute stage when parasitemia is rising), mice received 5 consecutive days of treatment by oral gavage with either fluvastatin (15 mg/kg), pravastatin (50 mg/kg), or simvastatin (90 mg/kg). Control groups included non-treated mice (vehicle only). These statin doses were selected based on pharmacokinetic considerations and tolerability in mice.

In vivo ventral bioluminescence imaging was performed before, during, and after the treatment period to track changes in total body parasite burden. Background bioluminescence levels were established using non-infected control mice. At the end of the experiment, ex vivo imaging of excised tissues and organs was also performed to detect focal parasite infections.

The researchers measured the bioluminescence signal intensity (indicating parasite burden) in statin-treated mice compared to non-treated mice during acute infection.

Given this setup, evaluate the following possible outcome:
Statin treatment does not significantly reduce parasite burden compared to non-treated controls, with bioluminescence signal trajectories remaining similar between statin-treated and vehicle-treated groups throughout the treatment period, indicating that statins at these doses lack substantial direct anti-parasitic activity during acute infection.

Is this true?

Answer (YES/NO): YES